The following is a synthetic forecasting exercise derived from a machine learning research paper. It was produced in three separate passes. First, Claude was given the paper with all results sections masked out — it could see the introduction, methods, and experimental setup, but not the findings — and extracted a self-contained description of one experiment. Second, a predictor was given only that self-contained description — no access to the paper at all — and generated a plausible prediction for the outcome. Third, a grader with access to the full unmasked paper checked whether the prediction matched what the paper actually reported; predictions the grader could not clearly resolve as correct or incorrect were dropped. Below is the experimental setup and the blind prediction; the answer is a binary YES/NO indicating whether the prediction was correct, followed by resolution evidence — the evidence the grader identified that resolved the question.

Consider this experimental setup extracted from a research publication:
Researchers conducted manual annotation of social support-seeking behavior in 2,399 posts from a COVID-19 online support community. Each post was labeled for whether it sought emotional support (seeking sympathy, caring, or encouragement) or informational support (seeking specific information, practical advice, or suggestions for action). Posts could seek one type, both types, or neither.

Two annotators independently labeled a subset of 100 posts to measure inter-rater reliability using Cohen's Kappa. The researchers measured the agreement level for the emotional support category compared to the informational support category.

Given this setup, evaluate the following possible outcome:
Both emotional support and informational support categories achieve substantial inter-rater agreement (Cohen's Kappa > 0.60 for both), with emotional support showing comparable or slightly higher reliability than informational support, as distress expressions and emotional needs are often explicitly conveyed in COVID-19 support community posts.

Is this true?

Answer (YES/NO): NO